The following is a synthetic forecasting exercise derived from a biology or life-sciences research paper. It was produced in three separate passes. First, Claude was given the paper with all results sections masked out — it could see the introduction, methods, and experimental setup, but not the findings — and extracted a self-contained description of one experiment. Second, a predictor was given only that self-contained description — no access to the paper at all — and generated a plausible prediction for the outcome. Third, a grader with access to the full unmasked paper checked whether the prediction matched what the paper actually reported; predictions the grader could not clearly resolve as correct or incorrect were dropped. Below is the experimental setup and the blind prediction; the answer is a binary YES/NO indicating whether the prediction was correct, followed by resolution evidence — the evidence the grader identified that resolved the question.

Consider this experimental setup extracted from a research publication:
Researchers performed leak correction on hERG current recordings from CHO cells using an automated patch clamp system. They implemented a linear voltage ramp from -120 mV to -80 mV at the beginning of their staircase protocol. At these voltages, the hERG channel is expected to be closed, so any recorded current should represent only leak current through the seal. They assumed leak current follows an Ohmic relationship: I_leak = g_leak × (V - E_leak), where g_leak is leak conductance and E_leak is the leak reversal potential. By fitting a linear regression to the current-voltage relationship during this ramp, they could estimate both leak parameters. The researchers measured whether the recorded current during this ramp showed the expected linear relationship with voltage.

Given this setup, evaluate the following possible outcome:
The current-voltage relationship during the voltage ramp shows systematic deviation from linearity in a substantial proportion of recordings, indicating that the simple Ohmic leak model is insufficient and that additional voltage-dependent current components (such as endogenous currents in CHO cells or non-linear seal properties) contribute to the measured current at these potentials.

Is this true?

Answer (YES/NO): NO